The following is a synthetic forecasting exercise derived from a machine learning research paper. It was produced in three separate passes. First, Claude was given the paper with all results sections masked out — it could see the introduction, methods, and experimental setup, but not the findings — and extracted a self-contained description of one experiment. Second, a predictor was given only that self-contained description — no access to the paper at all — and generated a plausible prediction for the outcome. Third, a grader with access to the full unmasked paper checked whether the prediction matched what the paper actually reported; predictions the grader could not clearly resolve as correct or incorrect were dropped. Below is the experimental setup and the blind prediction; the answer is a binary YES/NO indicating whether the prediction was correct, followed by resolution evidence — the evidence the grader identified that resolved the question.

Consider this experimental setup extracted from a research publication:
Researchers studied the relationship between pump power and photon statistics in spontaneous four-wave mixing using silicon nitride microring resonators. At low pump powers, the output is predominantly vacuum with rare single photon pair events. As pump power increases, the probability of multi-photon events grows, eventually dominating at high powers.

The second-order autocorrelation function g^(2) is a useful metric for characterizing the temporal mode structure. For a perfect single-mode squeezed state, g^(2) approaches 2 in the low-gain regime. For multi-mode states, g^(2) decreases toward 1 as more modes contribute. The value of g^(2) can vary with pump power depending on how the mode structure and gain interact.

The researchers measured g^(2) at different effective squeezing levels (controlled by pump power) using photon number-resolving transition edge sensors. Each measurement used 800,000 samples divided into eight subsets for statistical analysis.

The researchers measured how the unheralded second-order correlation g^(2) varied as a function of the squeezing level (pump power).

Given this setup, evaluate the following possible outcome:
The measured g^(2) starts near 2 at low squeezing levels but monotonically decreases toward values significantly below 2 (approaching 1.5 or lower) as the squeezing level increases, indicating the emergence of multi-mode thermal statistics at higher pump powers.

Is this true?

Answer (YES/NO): NO